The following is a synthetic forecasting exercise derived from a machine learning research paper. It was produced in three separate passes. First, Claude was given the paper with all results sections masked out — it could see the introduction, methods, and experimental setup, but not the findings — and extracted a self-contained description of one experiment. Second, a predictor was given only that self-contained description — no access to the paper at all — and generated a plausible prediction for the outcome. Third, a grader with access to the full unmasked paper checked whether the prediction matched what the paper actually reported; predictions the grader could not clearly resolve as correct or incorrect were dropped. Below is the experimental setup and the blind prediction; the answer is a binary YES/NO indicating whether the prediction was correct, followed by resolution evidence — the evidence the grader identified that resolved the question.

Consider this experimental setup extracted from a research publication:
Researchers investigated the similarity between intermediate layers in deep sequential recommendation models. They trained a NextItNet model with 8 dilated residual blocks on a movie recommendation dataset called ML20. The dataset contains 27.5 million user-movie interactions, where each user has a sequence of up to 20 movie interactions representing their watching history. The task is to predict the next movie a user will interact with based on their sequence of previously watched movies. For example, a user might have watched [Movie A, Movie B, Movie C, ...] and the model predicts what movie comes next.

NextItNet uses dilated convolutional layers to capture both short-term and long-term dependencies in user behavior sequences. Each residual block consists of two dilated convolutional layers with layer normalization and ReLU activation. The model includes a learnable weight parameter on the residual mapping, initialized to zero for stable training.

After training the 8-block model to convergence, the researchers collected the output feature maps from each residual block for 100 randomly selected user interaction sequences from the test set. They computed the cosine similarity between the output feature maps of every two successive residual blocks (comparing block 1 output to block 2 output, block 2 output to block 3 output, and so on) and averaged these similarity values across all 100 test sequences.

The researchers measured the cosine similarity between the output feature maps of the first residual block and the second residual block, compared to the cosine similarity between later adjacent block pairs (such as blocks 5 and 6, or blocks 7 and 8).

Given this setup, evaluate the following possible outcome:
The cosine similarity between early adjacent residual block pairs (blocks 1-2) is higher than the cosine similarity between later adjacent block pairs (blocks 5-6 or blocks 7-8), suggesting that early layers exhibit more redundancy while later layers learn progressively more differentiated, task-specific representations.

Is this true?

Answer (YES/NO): NO